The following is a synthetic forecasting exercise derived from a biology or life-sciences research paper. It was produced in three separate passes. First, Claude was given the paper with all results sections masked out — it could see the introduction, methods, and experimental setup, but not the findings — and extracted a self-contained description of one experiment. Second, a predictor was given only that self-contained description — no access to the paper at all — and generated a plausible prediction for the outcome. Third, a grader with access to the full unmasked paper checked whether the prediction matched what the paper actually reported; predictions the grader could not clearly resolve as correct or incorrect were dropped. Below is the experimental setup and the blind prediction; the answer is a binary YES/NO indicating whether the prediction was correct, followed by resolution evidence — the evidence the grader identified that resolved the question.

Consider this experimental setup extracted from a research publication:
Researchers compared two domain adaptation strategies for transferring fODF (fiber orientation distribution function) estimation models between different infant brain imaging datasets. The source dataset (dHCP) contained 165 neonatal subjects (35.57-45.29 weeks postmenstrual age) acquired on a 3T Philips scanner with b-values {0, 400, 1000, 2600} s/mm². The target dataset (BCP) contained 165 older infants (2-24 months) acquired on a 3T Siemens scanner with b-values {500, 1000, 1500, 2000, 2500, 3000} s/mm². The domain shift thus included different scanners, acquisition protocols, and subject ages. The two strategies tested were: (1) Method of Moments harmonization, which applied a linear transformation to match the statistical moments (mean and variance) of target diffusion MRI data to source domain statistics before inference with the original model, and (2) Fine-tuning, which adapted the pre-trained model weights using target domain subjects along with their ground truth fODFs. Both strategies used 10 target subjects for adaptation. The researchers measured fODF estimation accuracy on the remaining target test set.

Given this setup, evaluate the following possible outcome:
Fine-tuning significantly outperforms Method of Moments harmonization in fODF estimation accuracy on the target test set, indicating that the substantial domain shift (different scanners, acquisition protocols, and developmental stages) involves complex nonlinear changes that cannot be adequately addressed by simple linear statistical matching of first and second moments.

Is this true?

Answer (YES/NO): NO